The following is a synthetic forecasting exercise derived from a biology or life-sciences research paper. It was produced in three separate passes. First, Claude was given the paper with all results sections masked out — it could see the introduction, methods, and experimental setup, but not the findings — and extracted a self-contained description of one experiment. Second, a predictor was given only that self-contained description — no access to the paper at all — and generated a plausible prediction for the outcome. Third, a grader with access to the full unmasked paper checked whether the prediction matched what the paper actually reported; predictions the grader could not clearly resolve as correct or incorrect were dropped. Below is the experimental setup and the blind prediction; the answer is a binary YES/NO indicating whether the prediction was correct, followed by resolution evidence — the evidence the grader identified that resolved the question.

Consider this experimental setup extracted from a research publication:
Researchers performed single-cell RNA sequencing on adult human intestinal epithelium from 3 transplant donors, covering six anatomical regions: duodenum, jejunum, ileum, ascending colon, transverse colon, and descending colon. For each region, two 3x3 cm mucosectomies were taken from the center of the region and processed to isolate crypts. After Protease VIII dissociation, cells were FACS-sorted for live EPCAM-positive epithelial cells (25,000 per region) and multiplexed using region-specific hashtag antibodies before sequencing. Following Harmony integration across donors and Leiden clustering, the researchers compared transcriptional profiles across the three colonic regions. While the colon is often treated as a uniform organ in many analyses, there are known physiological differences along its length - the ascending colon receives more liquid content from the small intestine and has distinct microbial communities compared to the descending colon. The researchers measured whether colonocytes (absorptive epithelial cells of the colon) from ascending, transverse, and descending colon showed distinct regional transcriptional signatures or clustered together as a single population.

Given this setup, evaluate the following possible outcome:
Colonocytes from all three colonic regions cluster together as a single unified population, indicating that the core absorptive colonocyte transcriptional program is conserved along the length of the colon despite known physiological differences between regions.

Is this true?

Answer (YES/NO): NO